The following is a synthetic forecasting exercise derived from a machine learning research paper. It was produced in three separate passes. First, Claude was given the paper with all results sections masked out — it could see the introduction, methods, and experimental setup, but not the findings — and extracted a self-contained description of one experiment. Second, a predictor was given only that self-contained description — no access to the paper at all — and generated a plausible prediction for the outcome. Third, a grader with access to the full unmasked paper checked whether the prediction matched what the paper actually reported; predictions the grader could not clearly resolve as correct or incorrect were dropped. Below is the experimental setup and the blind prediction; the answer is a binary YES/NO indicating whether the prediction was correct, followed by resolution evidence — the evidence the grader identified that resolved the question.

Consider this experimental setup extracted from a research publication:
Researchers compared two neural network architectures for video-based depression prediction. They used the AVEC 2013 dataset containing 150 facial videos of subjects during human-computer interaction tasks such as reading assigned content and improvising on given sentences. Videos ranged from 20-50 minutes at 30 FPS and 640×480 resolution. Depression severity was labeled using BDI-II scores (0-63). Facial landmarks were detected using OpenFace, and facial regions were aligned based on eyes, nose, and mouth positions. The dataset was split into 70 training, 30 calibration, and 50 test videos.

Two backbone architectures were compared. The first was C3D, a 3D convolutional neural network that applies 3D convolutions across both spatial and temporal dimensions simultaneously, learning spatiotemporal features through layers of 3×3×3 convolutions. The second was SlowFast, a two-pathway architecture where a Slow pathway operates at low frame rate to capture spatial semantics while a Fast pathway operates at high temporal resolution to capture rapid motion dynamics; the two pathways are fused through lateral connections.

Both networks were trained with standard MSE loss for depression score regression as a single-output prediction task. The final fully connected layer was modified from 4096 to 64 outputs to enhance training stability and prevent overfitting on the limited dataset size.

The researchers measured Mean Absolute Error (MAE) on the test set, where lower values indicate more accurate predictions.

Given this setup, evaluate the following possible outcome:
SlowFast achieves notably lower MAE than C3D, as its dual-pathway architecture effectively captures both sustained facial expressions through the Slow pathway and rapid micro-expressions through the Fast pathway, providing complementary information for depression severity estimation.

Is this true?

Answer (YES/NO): NO